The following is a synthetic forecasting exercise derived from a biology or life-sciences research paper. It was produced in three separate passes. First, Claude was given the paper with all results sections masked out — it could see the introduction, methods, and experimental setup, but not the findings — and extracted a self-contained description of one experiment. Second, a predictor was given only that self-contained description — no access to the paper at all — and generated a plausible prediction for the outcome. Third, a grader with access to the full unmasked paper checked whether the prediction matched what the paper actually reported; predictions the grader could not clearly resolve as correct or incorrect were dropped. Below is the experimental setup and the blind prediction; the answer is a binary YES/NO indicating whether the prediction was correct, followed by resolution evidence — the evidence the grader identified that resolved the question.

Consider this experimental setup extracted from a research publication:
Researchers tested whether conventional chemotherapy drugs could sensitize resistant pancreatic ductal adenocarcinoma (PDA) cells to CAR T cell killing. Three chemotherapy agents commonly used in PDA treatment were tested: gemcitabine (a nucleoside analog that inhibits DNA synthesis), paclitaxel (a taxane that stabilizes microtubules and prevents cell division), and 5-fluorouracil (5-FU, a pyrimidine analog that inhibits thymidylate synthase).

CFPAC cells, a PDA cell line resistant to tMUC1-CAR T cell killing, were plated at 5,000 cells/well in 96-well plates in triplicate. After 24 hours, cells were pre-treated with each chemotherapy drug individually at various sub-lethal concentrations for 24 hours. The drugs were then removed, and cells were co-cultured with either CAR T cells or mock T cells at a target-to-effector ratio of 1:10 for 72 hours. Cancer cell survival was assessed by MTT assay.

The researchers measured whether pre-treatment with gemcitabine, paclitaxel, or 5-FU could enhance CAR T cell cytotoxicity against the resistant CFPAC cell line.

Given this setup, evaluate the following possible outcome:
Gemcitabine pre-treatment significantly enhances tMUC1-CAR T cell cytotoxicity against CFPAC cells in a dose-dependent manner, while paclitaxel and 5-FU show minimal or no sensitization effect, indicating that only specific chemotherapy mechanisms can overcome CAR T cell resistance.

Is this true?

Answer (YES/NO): NO